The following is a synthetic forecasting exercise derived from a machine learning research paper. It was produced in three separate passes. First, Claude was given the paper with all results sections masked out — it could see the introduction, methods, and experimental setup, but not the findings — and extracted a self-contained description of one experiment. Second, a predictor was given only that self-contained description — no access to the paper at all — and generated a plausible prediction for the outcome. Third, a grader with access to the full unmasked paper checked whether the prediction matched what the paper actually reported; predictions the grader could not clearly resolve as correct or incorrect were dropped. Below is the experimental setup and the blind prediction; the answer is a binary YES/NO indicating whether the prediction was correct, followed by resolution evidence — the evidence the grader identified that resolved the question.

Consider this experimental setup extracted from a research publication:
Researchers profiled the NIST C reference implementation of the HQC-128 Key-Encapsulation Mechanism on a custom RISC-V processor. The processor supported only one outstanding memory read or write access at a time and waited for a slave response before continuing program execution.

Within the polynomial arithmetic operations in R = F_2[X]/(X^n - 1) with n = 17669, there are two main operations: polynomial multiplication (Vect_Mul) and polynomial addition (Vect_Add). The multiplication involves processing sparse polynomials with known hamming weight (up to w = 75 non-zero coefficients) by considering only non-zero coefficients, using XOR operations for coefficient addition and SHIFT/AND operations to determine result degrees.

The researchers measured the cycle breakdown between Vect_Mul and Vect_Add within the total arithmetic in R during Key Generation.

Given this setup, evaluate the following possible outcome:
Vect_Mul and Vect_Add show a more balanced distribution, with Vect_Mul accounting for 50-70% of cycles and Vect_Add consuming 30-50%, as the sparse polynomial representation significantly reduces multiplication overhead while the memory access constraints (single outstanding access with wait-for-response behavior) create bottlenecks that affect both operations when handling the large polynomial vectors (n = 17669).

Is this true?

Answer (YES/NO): NO